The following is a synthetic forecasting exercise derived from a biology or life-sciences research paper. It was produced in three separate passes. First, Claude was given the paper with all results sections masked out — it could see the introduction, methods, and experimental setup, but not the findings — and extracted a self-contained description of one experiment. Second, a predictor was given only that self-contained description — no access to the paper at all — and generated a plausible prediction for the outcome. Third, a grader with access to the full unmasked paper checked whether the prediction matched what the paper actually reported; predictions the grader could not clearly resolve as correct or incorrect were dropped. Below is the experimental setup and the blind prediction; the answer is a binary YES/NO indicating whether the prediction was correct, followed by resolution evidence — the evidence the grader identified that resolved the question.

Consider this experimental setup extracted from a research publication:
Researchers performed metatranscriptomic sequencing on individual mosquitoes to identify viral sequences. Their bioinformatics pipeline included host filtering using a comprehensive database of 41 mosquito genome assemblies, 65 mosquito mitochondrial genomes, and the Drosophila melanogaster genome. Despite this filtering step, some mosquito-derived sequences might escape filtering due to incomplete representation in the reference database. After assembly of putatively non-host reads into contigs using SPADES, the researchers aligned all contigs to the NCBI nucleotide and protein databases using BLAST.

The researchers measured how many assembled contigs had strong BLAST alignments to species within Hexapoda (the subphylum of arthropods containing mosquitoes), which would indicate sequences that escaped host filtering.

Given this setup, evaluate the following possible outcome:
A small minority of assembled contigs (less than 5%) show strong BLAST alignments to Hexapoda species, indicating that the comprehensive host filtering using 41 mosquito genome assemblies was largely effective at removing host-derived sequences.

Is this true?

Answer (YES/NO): NO